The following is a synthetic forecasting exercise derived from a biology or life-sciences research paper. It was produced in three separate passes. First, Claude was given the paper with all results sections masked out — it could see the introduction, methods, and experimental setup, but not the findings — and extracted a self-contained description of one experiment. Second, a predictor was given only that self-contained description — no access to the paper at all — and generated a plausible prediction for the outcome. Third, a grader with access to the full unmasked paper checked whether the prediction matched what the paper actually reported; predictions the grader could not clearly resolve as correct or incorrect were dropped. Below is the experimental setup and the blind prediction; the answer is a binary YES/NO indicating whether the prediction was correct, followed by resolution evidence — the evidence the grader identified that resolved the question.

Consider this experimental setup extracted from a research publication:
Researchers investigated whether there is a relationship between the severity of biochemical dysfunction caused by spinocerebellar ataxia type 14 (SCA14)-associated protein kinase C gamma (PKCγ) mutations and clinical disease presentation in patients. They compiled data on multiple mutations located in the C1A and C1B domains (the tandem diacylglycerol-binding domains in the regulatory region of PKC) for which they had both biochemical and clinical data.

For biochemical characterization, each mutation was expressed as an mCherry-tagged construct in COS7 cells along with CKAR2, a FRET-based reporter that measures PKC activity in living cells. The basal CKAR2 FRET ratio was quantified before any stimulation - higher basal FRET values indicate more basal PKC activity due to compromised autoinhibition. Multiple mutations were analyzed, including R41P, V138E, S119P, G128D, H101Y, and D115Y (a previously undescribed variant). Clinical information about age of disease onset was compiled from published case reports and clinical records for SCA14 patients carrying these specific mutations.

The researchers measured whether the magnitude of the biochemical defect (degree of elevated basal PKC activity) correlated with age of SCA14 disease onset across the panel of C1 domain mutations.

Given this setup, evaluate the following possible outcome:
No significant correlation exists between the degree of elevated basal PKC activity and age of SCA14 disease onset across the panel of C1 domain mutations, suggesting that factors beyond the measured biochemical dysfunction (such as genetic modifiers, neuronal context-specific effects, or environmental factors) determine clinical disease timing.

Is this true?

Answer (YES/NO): NO